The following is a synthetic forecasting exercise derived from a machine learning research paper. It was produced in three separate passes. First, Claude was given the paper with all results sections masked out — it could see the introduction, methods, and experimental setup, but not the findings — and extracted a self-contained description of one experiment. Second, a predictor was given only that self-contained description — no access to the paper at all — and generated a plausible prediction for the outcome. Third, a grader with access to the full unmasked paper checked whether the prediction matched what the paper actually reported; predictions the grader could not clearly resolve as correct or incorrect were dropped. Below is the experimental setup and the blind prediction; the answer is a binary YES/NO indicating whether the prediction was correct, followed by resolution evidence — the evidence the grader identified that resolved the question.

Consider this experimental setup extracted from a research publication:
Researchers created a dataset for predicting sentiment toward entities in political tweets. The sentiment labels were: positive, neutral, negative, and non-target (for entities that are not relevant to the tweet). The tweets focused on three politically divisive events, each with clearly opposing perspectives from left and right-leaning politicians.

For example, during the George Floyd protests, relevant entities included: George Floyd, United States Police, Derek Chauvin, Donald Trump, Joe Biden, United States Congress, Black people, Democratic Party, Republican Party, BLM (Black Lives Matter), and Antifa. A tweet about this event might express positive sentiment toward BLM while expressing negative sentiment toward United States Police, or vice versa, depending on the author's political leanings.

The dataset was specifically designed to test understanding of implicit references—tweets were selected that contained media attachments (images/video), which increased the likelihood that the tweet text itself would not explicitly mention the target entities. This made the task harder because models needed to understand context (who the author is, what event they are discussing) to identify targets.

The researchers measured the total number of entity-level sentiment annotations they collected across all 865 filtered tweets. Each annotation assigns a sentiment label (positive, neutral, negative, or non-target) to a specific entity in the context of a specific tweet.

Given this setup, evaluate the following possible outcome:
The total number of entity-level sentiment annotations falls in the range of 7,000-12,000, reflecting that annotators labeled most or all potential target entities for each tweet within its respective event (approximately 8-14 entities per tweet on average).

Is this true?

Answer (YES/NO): NO